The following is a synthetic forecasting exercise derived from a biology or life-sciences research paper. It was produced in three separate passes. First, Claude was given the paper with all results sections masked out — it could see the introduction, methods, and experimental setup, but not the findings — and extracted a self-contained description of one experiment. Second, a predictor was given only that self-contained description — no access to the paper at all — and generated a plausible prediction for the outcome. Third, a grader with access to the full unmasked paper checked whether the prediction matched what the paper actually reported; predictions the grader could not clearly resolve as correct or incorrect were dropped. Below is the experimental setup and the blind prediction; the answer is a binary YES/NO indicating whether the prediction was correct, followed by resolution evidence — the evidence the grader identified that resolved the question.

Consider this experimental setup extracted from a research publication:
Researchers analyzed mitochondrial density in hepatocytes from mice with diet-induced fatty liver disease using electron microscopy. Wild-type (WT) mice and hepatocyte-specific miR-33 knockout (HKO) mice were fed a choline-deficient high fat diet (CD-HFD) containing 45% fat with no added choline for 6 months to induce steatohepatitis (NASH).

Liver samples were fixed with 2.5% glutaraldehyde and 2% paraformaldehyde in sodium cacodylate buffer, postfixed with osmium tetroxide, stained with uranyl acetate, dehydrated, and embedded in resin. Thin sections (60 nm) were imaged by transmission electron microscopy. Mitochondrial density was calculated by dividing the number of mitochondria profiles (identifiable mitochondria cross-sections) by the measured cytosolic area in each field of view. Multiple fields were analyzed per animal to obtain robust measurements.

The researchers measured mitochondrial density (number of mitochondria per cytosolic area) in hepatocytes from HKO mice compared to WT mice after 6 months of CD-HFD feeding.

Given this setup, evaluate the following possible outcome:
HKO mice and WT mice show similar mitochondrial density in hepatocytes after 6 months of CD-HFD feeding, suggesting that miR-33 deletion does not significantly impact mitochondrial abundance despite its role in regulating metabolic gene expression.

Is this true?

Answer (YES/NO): NO